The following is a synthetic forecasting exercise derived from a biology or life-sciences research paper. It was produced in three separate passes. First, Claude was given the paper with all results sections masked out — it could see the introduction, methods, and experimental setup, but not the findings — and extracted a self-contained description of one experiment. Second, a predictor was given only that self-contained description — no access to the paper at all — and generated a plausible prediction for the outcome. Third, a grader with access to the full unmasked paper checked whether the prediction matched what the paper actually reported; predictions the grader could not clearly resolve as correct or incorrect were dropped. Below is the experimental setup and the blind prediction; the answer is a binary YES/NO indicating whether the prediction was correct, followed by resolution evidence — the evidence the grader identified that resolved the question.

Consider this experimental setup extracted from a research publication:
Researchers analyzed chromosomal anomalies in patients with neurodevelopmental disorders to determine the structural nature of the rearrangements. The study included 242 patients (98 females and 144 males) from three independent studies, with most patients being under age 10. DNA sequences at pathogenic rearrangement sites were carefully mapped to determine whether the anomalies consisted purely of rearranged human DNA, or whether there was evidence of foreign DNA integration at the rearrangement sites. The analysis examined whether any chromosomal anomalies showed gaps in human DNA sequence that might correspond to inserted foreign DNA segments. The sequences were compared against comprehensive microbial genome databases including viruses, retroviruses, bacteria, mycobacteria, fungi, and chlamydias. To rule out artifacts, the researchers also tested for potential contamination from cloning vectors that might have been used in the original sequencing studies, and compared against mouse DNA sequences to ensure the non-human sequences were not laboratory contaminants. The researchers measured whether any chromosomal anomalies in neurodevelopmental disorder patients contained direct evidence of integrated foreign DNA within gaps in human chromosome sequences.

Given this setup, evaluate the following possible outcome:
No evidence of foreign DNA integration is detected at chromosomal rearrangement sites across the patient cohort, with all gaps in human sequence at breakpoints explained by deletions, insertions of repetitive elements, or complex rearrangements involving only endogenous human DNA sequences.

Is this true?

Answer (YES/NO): NO